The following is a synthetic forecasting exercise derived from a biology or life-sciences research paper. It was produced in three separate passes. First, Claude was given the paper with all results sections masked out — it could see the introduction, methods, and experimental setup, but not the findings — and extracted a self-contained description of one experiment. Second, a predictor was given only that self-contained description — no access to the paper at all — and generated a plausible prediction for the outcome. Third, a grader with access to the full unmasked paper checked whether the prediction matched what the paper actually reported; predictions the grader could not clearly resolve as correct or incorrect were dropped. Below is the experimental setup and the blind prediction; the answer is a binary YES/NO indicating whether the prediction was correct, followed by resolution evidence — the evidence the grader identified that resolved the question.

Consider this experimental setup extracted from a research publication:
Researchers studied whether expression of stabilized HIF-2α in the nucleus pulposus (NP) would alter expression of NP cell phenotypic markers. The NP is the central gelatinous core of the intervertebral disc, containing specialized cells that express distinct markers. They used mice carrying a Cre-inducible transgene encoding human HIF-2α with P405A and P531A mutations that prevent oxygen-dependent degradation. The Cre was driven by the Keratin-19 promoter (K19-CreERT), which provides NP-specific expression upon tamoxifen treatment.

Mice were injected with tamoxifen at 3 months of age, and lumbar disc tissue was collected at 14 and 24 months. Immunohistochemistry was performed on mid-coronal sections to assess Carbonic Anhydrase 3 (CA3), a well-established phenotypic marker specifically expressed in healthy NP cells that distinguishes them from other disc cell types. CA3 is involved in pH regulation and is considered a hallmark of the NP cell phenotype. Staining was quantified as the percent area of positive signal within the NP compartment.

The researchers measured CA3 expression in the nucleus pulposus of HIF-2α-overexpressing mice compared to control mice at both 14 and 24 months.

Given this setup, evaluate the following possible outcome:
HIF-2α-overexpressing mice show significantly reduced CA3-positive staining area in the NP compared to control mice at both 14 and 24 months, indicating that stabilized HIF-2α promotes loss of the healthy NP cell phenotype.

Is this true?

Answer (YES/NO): NO